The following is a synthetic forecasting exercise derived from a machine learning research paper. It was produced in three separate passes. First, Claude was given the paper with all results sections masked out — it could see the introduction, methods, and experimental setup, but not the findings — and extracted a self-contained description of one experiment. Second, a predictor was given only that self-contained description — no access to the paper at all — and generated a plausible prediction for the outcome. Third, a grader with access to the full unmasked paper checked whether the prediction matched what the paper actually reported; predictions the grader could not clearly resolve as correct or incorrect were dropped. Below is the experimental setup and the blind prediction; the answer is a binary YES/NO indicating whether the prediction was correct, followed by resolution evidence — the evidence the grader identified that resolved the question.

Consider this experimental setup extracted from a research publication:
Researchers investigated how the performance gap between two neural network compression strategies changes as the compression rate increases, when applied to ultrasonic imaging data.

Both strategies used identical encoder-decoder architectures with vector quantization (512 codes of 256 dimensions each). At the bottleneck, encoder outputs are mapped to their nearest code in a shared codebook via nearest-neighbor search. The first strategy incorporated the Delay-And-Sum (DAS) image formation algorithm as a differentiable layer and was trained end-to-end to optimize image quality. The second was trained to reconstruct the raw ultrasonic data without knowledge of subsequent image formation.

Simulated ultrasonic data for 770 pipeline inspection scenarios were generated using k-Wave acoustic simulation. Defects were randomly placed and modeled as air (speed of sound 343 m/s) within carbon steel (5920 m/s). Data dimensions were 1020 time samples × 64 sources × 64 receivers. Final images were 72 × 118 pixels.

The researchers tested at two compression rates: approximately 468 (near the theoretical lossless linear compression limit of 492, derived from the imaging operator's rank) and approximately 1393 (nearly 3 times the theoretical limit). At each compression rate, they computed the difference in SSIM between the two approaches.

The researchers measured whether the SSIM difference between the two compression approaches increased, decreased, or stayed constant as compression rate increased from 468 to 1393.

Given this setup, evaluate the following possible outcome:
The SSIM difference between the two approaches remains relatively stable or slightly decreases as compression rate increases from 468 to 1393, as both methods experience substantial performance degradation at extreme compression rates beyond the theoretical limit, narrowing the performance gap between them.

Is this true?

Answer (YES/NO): NO